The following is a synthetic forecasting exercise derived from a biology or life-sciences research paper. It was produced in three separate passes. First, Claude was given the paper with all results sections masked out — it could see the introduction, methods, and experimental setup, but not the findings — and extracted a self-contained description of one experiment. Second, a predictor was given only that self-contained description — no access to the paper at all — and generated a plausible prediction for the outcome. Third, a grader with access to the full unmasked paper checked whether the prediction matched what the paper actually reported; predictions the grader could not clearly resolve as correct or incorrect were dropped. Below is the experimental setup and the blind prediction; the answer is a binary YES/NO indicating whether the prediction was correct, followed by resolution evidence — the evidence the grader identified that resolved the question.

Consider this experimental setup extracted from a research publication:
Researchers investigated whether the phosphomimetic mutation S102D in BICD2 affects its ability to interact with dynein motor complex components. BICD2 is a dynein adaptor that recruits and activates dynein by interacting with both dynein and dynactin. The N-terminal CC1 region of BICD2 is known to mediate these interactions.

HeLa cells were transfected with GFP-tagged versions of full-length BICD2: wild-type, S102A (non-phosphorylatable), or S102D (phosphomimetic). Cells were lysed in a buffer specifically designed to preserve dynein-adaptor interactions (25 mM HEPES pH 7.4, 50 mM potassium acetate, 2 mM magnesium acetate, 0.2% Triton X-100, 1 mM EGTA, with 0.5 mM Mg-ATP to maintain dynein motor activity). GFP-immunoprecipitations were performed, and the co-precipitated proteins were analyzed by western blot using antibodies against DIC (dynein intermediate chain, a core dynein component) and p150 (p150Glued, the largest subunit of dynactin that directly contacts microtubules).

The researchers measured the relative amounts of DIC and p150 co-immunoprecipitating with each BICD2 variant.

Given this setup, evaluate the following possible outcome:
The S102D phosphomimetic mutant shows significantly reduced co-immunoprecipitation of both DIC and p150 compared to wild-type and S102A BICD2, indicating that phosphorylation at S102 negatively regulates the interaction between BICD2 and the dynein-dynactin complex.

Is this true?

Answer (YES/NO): NO